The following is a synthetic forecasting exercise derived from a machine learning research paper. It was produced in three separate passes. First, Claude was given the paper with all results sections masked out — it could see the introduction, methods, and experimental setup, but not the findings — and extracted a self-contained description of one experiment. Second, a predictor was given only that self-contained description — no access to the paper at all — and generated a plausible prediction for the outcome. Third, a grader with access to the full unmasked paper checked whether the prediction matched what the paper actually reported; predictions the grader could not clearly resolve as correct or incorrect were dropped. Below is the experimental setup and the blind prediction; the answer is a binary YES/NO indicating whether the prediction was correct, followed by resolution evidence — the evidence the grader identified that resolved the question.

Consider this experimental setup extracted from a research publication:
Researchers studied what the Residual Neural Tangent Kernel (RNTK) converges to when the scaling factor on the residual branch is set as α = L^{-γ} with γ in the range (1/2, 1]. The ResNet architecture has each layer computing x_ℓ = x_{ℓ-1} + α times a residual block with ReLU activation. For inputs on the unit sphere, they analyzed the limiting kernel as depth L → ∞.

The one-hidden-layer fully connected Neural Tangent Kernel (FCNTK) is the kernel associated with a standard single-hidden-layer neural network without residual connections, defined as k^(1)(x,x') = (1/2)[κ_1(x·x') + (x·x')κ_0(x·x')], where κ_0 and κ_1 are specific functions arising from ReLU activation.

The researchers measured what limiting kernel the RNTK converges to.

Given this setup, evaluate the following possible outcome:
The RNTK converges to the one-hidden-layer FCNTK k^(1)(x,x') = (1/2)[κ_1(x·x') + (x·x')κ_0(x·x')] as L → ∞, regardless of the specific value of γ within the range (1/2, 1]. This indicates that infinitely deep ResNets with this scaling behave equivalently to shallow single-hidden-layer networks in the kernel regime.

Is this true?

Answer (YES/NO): YES